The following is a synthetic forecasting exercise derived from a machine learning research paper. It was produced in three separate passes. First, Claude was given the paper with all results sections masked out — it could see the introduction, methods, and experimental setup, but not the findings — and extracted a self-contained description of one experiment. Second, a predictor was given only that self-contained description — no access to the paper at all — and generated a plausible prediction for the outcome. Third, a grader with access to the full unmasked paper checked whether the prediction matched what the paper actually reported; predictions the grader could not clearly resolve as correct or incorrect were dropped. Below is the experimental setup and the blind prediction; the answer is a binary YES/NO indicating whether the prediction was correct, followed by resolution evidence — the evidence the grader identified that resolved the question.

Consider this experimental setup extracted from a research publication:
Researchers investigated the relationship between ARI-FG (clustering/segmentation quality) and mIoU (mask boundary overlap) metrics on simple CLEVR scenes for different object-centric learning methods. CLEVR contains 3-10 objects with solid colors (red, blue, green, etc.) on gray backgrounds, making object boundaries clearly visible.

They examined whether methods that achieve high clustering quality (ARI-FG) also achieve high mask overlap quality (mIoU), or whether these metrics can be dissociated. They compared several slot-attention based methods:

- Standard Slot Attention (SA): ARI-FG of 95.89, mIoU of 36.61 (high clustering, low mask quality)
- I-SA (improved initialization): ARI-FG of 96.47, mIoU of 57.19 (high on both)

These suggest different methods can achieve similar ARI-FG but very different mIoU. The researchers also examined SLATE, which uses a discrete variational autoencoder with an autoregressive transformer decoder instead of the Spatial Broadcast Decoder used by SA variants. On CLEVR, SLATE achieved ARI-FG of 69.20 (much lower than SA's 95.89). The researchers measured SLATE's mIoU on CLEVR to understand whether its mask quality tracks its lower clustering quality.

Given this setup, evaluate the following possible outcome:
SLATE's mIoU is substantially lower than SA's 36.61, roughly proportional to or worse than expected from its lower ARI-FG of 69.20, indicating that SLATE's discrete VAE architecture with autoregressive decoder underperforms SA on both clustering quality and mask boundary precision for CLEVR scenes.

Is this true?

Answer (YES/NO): NO